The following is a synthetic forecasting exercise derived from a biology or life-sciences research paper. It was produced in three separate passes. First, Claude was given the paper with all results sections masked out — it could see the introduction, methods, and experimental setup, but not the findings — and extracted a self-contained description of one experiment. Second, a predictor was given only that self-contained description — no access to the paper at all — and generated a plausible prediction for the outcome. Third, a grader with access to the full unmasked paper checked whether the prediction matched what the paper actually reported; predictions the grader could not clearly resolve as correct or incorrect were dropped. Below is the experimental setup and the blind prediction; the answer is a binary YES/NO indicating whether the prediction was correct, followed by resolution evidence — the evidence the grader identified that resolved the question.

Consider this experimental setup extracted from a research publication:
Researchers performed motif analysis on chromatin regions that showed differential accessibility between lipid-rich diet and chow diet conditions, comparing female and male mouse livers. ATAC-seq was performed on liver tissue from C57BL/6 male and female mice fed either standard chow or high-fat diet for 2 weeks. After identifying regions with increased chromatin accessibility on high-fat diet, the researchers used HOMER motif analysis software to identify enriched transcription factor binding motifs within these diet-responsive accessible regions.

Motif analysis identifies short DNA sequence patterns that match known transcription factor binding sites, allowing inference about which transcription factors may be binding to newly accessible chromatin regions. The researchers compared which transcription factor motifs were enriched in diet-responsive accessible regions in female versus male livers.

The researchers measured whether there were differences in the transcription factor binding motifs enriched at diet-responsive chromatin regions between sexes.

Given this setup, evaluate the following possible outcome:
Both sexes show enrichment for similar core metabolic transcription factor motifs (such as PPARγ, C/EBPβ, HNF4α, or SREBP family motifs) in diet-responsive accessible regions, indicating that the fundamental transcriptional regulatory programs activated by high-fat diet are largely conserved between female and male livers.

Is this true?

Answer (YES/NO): NO